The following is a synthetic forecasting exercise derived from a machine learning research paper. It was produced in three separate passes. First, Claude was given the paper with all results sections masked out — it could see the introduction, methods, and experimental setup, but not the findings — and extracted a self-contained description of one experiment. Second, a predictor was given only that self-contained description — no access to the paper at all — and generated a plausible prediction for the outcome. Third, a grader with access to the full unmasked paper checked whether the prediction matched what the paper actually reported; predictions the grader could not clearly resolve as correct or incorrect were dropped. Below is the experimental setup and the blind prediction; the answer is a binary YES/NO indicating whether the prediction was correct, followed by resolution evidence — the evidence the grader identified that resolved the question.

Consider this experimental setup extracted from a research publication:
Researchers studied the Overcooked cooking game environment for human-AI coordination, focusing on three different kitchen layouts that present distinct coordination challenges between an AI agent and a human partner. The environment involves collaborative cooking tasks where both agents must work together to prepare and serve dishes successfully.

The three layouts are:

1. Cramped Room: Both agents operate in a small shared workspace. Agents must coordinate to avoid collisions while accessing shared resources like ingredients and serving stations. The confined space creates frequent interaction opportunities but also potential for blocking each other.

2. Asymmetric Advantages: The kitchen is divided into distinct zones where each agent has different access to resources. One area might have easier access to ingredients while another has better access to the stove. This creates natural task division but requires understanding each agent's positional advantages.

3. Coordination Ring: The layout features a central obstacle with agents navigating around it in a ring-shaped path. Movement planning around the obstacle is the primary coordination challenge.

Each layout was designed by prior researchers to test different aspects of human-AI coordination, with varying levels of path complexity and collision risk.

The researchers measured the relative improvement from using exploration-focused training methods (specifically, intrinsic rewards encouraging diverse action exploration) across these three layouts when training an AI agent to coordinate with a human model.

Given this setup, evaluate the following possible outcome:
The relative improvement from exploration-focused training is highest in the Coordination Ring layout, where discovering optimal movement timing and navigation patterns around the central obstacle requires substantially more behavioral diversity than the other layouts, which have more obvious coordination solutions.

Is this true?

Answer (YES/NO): NO